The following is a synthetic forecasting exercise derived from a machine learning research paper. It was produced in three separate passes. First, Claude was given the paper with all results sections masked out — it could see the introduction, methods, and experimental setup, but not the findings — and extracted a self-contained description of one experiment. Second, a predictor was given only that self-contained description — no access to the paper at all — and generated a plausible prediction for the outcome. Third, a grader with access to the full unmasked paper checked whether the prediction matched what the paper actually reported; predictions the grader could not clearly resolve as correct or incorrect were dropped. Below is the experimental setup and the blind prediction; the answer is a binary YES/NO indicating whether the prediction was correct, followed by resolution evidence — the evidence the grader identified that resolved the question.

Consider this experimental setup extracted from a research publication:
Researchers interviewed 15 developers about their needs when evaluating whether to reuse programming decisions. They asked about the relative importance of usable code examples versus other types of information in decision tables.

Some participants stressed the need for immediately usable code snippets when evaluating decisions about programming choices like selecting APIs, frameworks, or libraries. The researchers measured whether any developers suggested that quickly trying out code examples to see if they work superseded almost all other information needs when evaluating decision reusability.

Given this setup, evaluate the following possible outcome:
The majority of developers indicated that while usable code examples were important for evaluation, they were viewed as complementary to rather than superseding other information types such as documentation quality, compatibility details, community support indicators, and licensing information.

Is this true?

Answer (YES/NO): NO